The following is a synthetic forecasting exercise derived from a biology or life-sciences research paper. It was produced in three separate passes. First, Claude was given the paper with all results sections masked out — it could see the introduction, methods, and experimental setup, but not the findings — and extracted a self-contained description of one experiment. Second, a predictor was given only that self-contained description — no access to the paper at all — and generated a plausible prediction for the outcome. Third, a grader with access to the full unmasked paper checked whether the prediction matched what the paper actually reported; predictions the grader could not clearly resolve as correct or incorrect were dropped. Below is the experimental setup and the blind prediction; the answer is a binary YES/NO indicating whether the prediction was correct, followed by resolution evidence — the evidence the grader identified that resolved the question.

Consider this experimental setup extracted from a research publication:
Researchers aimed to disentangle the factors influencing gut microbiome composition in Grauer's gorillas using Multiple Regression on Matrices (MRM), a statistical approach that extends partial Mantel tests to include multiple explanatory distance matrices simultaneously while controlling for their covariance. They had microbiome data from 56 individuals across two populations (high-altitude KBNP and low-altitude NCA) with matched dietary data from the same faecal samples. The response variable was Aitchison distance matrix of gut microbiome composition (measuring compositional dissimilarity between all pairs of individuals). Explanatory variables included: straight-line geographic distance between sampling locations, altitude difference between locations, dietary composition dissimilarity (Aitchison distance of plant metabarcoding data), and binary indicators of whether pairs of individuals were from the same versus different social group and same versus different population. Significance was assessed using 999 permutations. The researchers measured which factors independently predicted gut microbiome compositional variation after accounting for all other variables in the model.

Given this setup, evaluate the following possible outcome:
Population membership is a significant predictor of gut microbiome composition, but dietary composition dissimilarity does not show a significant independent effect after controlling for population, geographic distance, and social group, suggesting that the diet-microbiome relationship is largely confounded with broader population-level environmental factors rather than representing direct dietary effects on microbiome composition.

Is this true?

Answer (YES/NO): YES